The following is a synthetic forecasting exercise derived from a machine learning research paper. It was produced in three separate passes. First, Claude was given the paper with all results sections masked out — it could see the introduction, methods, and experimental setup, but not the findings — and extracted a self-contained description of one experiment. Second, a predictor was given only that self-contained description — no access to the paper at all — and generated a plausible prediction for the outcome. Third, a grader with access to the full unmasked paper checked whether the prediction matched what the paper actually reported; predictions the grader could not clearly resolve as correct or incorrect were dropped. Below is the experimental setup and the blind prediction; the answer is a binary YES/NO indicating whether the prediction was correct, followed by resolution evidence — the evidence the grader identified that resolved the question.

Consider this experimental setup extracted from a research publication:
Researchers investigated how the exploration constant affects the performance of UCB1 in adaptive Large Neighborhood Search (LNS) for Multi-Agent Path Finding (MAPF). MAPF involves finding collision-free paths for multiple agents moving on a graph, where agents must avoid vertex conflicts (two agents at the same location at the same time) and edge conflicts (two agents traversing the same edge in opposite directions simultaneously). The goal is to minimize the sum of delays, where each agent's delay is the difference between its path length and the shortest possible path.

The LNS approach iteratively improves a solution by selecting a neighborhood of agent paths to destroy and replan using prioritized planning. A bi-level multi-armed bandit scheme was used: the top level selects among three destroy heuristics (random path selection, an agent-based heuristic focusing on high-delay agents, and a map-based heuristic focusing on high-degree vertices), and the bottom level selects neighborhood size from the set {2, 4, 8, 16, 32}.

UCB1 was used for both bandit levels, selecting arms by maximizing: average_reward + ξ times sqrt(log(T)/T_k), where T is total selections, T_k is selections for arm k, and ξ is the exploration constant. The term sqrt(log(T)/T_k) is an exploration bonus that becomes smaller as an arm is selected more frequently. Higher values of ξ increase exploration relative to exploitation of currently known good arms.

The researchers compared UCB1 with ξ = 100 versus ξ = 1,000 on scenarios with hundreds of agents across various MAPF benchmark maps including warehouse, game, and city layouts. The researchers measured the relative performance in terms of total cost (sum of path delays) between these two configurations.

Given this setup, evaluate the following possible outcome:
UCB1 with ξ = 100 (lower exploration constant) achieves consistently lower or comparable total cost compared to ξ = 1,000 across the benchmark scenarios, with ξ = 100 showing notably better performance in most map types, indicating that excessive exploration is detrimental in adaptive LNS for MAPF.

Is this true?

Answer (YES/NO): NO